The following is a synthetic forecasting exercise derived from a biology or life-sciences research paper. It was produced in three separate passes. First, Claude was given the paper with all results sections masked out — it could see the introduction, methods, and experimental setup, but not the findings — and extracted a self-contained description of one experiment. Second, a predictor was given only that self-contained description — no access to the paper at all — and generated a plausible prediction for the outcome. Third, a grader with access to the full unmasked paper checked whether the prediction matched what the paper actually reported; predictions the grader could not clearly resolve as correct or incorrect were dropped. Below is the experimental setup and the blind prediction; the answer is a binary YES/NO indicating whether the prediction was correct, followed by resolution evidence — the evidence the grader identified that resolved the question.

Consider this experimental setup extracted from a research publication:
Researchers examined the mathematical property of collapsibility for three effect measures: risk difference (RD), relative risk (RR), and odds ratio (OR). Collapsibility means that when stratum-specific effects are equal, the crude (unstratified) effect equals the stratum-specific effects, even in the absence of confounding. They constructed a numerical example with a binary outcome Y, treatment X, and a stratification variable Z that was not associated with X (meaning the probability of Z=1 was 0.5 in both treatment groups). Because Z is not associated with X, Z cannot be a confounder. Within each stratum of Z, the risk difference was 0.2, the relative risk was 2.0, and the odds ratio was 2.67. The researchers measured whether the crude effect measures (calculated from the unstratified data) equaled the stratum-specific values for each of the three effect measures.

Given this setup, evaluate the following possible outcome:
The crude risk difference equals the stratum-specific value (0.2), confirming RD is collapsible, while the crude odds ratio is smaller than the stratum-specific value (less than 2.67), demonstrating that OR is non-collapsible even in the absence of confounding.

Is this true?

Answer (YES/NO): YES